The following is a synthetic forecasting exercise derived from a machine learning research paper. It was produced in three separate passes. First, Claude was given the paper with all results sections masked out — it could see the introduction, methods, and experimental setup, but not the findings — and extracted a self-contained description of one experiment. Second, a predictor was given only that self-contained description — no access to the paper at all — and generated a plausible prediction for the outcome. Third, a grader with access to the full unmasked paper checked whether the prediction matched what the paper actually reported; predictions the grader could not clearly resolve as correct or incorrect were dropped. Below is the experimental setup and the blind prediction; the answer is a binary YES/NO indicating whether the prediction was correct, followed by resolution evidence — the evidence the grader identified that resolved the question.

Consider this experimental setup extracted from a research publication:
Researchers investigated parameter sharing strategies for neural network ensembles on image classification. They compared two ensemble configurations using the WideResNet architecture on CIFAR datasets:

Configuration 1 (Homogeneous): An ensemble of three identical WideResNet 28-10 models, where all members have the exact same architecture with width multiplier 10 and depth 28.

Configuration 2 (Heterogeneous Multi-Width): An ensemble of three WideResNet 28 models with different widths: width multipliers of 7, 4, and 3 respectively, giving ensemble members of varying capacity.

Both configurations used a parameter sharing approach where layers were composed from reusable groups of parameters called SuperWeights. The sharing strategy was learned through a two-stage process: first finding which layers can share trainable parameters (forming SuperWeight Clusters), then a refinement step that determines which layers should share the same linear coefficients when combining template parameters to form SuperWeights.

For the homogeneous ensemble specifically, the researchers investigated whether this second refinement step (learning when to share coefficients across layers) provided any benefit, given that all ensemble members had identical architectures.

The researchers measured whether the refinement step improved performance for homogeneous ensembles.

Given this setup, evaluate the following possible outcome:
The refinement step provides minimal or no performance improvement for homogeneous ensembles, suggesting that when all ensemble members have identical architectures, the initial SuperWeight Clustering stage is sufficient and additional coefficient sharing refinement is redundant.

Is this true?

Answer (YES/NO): YES